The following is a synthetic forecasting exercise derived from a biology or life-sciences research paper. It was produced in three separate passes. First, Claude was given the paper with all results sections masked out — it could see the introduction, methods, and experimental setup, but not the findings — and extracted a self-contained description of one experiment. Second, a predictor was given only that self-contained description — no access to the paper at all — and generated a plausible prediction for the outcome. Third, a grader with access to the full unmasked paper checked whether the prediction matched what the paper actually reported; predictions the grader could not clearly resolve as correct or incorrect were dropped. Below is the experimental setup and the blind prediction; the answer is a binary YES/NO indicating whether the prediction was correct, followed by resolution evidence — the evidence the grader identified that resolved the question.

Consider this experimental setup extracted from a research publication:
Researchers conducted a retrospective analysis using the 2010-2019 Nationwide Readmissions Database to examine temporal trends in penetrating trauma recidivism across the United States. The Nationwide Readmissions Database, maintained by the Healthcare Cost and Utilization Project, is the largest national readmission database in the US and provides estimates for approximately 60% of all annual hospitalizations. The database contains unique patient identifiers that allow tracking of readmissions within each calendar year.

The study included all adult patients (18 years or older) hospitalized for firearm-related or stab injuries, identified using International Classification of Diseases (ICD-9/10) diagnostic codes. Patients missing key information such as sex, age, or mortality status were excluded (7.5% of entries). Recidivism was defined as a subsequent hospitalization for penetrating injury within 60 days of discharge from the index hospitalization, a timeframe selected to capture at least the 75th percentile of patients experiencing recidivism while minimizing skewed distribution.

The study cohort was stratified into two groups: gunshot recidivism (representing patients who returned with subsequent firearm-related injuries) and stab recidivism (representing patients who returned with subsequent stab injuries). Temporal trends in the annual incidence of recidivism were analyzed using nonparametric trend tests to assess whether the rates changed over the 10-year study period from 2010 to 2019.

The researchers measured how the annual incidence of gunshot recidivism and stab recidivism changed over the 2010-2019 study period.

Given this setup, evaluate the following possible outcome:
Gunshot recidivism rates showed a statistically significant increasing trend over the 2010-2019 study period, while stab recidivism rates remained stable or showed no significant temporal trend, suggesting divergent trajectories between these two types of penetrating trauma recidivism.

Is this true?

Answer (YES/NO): YES